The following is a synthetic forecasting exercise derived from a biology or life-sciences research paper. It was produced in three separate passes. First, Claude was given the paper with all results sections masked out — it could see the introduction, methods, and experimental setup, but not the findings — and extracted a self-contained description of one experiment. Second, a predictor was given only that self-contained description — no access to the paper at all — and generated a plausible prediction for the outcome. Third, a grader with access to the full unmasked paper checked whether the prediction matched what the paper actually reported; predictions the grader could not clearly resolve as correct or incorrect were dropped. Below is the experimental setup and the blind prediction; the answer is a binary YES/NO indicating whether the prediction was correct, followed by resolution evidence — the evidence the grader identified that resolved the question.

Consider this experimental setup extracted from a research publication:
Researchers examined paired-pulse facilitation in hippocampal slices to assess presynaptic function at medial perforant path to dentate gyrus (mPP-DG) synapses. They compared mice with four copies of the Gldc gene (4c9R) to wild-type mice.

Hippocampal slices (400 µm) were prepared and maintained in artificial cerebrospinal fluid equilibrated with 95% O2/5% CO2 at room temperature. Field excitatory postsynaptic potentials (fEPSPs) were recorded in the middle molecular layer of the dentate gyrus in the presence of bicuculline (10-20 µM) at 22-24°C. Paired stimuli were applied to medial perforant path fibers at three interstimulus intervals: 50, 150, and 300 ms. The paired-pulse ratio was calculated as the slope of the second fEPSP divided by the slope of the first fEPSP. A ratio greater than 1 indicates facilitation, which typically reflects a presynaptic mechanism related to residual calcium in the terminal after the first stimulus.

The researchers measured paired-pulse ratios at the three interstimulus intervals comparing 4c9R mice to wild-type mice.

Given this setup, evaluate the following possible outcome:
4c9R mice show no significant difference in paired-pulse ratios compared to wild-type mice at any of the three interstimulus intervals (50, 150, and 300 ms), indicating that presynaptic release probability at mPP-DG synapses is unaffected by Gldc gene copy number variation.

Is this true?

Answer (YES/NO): YES